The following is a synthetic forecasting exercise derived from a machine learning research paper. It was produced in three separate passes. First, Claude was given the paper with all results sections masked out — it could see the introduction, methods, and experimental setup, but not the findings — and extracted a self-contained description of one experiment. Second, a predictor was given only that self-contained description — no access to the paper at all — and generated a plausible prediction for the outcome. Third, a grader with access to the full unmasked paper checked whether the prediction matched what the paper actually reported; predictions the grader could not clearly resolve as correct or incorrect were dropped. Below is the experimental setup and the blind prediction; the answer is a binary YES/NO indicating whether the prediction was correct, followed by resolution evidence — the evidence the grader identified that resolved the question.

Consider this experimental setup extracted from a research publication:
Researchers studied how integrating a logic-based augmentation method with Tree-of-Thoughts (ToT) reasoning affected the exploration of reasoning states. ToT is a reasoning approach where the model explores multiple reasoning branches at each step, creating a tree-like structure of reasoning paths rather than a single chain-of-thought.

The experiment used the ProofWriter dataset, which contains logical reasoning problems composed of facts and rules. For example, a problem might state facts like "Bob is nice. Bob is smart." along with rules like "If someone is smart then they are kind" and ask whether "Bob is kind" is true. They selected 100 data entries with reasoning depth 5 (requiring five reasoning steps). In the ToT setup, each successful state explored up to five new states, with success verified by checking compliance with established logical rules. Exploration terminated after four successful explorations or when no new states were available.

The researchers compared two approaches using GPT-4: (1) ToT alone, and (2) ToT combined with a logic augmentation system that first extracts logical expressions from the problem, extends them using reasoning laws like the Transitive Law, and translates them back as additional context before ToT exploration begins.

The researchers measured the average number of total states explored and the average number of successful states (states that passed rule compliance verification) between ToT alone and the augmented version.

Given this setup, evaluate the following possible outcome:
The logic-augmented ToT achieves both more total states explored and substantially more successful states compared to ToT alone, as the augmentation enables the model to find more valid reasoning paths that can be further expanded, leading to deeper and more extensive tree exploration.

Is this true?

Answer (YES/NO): NO